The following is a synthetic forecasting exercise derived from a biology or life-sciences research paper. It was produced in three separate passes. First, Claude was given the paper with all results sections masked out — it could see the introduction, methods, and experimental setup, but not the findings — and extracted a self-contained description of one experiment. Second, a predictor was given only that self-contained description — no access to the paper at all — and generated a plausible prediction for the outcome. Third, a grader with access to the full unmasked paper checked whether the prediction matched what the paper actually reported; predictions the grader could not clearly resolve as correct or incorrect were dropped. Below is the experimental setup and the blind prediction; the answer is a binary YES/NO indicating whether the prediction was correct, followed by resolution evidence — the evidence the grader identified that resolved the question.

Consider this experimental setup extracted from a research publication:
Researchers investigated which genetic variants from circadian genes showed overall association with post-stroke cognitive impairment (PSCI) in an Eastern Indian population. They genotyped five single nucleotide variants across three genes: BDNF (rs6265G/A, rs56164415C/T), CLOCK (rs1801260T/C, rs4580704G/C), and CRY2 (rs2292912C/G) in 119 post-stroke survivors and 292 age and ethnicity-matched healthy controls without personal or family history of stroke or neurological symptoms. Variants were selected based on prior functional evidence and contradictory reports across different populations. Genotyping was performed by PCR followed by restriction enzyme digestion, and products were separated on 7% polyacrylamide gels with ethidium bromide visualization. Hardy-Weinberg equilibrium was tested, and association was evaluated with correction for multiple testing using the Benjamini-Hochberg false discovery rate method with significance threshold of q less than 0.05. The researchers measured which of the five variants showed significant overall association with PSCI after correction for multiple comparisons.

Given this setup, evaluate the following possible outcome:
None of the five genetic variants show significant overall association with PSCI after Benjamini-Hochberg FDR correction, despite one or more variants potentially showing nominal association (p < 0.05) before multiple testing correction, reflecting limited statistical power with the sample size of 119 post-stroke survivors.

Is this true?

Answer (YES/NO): NO